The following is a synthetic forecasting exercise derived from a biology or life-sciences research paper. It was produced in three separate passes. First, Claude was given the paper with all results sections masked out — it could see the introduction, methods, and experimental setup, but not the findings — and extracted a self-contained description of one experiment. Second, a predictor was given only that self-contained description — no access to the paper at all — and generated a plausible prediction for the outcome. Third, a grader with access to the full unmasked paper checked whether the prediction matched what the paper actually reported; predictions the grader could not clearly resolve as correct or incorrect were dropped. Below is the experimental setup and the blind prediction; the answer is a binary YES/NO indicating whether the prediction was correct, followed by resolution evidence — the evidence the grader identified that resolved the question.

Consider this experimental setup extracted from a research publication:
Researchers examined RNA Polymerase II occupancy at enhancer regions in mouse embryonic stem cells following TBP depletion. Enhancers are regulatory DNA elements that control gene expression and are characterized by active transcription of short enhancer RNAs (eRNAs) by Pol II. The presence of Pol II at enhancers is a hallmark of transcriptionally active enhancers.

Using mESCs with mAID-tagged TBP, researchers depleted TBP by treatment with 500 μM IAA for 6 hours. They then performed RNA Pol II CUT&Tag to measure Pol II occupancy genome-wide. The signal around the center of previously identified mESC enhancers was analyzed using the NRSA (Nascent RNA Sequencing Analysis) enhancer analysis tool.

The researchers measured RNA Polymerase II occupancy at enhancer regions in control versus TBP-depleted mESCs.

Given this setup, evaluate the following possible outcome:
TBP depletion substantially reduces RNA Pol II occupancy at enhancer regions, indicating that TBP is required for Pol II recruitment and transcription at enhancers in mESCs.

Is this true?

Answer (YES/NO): NO